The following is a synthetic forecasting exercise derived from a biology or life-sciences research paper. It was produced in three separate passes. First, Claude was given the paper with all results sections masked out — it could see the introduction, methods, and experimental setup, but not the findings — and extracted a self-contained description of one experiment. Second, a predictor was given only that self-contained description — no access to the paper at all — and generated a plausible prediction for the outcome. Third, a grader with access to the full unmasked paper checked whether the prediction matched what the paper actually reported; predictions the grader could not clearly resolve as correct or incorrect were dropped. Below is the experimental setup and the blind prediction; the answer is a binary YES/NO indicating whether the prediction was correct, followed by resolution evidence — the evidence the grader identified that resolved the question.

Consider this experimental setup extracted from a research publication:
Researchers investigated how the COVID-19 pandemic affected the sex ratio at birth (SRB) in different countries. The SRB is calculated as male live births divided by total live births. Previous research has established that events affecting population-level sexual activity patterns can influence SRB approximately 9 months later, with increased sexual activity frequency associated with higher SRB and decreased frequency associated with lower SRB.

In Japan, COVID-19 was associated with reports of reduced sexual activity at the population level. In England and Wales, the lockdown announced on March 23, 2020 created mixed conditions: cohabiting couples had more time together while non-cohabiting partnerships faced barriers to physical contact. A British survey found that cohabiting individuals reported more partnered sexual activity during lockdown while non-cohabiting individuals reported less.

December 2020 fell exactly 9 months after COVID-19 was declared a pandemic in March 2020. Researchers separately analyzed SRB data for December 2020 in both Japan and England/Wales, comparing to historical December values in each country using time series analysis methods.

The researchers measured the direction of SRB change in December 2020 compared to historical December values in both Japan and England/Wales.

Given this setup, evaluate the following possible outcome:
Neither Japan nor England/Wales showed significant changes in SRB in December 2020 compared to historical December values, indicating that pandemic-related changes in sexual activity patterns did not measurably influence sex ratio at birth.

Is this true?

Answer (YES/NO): NO